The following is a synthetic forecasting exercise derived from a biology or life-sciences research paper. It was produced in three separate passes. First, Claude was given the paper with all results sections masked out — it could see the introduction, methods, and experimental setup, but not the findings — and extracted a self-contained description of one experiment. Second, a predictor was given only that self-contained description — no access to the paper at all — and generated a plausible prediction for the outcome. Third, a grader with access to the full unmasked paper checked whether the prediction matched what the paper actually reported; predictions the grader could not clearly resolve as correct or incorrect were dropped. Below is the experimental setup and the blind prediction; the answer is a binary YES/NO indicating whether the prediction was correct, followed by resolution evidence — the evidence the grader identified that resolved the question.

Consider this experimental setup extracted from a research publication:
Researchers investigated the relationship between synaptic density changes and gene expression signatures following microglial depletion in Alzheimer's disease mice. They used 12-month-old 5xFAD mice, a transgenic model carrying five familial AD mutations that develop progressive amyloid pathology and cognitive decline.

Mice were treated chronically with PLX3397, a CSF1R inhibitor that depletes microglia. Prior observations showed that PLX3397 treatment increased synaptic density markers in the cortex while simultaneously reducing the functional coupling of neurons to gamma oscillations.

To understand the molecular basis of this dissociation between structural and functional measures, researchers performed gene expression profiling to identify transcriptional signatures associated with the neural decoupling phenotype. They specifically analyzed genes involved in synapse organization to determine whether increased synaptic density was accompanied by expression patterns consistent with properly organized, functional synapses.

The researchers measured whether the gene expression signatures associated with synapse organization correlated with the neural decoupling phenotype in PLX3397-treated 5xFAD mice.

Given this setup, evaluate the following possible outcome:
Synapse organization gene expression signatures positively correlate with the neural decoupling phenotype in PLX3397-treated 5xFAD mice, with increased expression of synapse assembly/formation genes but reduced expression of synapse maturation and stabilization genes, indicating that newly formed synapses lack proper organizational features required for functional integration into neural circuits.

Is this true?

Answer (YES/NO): NO